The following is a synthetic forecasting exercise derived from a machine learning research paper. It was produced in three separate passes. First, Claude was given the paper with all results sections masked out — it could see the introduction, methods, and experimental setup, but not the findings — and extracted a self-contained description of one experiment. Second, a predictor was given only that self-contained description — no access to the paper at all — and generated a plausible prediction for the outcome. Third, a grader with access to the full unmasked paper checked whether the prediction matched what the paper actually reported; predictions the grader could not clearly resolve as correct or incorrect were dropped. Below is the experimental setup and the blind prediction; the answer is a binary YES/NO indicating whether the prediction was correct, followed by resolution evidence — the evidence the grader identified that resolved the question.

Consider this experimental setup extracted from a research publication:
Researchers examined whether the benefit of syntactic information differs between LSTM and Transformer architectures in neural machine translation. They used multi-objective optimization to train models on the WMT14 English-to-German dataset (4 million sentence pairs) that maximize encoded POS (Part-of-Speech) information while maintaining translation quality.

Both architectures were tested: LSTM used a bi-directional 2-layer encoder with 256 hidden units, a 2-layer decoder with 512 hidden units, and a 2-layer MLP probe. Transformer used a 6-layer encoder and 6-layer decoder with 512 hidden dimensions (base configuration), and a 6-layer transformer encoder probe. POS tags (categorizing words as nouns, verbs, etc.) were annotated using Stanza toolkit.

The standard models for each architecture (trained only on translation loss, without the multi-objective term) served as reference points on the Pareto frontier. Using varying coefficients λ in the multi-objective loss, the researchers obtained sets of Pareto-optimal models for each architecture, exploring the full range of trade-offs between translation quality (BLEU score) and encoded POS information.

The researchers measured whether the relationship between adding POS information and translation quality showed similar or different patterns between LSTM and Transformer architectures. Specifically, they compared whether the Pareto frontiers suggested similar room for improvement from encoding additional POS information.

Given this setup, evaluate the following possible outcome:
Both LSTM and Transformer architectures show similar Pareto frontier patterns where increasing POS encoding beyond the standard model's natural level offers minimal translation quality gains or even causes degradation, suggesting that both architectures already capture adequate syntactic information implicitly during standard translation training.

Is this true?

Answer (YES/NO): NO